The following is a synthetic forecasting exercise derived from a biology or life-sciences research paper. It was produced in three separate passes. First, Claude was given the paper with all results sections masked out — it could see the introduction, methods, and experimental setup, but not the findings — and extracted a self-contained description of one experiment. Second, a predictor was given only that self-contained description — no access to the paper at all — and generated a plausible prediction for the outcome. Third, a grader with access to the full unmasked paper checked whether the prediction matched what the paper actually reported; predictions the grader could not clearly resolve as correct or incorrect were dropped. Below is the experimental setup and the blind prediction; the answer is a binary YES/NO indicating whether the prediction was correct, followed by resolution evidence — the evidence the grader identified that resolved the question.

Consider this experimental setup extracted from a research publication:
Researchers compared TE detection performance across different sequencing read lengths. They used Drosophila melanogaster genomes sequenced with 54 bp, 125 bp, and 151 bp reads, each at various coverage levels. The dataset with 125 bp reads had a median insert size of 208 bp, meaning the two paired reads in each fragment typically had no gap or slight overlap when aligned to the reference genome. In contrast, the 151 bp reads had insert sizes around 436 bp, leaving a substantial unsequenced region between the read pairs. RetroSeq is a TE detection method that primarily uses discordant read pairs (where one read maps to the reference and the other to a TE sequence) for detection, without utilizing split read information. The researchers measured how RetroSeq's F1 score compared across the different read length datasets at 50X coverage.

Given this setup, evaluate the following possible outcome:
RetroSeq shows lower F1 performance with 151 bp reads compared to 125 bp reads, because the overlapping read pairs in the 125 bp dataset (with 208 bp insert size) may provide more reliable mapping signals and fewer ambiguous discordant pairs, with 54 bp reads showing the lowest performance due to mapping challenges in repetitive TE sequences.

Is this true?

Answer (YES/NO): NO